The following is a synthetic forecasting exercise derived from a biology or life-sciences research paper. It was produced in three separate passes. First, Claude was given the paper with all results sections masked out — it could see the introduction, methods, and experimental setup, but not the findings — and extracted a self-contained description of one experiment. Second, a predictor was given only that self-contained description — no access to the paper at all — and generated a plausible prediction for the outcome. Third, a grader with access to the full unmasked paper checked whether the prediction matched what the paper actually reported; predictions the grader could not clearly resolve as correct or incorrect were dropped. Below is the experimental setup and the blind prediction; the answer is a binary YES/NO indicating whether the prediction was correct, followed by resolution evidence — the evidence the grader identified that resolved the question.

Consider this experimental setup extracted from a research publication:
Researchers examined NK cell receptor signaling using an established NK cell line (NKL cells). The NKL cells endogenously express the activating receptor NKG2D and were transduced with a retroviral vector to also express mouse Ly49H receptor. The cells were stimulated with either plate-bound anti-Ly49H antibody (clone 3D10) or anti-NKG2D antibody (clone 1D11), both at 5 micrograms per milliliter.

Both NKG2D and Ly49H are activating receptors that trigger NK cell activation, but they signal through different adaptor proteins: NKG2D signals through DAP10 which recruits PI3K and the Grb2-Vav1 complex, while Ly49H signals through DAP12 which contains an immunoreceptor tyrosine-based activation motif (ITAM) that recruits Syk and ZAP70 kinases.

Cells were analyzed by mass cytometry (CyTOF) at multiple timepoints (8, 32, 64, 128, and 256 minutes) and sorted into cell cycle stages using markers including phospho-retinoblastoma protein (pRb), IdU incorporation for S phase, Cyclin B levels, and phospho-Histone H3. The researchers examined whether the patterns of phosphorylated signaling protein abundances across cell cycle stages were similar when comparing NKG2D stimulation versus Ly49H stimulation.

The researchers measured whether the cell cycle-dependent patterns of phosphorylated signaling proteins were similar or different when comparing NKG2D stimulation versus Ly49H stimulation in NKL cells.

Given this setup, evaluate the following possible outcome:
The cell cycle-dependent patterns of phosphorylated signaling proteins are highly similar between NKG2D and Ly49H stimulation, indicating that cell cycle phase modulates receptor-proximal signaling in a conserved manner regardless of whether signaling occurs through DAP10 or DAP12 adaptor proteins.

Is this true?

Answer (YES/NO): NO